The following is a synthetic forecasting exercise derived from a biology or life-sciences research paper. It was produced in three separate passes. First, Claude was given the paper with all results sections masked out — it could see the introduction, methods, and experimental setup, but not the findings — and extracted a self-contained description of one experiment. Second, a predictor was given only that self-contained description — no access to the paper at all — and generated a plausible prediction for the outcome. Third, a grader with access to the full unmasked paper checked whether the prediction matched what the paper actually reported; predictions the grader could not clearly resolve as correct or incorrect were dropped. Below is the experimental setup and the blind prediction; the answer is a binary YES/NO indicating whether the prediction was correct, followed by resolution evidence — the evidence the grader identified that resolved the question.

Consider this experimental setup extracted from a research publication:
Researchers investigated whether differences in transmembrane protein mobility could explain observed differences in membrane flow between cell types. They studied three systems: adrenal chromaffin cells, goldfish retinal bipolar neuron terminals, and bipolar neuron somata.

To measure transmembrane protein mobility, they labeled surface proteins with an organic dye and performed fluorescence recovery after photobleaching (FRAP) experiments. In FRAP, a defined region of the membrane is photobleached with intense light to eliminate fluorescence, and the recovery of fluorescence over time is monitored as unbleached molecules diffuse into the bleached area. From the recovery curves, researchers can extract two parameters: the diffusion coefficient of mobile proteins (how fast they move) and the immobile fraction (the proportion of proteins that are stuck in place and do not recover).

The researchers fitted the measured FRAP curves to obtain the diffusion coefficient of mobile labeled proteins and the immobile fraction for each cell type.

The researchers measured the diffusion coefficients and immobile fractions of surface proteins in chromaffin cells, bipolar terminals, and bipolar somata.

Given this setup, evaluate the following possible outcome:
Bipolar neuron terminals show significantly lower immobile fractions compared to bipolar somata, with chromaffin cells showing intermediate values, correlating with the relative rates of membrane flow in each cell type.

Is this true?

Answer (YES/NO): NO